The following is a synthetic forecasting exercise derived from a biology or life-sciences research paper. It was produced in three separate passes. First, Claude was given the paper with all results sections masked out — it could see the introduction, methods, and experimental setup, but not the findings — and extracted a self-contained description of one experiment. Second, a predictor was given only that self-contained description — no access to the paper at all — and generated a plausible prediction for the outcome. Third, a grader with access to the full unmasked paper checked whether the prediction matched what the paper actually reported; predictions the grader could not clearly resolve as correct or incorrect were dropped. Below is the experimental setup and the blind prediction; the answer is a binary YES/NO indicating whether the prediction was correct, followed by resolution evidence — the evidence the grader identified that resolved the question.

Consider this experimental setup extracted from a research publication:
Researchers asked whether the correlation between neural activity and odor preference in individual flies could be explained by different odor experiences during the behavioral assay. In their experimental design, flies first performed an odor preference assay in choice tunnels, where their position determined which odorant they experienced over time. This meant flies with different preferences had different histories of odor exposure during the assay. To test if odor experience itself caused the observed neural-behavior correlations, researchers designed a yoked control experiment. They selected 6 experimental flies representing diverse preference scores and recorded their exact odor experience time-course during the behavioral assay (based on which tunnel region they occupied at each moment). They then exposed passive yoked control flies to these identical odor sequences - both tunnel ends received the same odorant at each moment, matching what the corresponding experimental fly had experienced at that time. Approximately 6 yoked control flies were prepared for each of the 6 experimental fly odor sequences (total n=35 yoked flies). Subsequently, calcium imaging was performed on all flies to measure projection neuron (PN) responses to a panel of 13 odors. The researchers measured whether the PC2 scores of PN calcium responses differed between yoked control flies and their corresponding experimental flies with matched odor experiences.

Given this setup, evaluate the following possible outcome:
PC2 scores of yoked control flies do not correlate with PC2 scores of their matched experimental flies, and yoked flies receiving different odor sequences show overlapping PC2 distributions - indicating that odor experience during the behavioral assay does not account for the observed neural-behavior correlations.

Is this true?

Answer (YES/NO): YES